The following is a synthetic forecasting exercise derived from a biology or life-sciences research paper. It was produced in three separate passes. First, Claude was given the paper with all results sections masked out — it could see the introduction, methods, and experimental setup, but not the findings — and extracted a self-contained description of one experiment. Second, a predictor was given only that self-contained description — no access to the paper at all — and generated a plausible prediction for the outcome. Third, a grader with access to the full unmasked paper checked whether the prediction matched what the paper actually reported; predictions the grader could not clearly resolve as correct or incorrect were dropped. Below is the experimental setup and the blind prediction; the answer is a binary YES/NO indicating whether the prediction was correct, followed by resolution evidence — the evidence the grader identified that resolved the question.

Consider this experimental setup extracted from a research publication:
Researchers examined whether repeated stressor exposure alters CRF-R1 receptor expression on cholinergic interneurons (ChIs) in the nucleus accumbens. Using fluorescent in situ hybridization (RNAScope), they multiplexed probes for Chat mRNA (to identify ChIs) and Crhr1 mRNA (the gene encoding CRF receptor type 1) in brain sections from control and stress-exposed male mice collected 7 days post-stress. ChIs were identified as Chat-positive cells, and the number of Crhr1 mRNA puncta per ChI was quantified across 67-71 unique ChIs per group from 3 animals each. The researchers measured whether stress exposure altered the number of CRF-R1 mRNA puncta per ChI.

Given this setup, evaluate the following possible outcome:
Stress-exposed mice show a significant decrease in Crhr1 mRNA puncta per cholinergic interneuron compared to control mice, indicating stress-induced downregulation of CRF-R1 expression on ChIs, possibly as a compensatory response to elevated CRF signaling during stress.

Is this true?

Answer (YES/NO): NO